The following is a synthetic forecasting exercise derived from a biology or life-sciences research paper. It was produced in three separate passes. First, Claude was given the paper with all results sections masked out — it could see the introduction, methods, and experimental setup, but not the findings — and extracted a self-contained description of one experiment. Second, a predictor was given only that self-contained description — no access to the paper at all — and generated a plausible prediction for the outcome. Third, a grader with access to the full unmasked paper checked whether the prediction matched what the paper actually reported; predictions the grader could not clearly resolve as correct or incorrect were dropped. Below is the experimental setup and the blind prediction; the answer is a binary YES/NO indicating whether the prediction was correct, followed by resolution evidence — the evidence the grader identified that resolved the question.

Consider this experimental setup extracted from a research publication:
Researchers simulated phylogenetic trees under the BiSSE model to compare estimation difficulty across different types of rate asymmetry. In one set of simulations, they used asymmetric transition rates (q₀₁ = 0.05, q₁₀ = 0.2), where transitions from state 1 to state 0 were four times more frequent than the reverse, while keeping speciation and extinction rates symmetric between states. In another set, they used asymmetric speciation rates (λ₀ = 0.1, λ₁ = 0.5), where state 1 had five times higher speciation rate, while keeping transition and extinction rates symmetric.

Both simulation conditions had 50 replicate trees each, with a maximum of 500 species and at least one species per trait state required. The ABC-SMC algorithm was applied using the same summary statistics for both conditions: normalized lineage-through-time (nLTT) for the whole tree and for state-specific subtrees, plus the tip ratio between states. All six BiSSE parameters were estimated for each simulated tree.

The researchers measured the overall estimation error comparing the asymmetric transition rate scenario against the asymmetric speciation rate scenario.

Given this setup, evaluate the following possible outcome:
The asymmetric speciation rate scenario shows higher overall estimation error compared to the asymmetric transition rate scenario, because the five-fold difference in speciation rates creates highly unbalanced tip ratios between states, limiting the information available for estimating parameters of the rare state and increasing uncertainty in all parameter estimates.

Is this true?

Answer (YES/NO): NO